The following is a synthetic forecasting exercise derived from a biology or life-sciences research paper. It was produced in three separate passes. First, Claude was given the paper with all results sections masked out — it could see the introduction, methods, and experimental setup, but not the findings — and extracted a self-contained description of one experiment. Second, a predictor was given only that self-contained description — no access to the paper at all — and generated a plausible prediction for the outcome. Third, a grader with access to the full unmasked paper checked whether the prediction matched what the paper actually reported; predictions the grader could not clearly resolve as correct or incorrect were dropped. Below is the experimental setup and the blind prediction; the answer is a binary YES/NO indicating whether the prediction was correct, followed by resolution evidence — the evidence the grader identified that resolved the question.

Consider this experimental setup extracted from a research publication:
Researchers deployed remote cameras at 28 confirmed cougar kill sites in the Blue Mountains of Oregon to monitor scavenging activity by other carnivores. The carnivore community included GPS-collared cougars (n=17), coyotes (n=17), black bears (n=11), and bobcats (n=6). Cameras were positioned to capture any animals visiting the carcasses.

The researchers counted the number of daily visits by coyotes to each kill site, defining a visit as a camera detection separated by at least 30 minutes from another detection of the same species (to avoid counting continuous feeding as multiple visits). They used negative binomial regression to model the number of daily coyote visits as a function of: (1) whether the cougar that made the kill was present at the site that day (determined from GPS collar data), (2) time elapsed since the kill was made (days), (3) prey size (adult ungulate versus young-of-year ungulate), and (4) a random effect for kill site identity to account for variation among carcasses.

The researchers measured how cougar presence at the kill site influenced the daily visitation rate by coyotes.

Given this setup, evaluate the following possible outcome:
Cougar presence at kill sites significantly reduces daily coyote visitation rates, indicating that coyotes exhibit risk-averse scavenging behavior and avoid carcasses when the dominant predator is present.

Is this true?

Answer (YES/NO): NO